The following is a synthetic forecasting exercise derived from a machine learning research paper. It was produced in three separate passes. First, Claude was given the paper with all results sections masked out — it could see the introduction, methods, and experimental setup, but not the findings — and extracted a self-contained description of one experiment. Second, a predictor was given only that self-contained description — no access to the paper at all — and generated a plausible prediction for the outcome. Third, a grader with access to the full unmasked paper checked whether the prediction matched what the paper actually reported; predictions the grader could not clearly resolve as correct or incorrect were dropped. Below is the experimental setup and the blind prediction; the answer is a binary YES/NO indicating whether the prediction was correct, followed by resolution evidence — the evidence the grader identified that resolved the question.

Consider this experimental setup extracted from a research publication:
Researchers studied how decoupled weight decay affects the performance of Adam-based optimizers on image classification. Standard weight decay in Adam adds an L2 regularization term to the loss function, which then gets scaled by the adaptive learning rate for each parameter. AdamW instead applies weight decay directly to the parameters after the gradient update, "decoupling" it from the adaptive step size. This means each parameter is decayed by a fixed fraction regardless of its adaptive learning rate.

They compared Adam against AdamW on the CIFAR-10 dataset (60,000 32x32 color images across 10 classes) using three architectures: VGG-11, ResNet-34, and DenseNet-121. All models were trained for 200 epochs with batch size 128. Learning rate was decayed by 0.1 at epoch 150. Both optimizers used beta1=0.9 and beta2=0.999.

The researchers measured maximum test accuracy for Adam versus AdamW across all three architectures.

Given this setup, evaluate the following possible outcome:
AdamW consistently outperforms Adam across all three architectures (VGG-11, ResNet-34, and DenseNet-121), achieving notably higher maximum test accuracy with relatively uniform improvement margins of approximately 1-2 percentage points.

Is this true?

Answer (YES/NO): NO